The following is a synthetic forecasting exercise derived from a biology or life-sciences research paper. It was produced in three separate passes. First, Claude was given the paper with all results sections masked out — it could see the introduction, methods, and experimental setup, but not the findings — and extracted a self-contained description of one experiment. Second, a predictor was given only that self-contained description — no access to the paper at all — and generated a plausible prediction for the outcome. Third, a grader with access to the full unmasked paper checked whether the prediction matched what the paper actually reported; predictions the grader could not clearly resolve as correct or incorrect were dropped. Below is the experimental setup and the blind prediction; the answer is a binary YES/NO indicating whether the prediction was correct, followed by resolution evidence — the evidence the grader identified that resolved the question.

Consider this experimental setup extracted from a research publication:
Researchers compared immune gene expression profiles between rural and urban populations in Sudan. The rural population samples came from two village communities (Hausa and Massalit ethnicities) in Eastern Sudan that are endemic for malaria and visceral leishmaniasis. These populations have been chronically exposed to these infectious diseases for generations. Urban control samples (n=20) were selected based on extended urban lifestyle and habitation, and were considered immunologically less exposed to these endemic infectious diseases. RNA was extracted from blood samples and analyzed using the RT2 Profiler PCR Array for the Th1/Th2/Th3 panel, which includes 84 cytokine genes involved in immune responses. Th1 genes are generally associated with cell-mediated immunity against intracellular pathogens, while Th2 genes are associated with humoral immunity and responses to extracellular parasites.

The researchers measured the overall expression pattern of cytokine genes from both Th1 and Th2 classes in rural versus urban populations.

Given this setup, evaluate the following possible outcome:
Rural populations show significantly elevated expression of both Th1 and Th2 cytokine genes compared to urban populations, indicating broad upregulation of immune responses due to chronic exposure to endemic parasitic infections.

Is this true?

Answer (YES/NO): YES